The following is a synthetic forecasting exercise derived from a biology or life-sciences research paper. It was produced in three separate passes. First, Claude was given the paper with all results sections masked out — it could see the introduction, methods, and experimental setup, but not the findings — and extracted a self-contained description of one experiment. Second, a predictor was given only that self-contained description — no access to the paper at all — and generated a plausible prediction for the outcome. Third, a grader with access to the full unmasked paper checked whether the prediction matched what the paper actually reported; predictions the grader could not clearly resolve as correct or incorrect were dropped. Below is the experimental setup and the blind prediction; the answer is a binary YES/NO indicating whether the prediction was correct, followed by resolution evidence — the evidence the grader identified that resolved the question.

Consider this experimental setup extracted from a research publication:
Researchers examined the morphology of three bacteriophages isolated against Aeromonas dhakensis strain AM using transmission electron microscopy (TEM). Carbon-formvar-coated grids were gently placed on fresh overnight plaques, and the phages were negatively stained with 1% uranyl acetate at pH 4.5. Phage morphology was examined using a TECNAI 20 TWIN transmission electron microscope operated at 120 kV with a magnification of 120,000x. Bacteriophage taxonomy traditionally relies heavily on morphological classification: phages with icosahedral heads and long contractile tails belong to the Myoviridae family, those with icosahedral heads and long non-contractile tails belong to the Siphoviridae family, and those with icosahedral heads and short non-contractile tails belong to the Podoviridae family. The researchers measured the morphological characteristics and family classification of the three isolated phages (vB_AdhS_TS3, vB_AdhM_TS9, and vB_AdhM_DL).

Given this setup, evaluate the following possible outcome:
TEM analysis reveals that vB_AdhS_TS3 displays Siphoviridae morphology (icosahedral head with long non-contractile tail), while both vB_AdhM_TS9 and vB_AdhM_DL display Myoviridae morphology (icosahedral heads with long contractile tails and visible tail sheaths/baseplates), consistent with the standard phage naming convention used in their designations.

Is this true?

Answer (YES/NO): YES